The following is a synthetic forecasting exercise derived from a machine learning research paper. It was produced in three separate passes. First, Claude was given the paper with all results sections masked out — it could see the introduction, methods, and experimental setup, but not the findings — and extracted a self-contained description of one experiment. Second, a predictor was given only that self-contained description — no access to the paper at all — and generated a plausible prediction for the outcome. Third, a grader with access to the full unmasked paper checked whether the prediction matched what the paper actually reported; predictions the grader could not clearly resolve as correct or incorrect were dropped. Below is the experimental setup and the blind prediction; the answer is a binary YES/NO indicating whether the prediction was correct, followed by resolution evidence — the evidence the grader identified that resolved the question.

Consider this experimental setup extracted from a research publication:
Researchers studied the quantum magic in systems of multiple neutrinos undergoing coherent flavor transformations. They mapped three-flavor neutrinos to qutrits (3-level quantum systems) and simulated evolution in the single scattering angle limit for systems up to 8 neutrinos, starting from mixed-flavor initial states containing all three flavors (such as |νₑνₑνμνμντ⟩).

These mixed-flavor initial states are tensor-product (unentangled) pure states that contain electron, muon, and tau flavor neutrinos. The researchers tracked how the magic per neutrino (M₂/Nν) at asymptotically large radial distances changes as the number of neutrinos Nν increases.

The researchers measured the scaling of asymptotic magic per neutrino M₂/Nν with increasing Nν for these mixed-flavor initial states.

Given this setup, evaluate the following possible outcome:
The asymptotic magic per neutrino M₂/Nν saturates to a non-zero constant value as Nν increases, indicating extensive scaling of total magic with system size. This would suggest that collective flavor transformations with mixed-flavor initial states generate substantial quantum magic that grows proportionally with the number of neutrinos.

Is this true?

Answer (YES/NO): NO